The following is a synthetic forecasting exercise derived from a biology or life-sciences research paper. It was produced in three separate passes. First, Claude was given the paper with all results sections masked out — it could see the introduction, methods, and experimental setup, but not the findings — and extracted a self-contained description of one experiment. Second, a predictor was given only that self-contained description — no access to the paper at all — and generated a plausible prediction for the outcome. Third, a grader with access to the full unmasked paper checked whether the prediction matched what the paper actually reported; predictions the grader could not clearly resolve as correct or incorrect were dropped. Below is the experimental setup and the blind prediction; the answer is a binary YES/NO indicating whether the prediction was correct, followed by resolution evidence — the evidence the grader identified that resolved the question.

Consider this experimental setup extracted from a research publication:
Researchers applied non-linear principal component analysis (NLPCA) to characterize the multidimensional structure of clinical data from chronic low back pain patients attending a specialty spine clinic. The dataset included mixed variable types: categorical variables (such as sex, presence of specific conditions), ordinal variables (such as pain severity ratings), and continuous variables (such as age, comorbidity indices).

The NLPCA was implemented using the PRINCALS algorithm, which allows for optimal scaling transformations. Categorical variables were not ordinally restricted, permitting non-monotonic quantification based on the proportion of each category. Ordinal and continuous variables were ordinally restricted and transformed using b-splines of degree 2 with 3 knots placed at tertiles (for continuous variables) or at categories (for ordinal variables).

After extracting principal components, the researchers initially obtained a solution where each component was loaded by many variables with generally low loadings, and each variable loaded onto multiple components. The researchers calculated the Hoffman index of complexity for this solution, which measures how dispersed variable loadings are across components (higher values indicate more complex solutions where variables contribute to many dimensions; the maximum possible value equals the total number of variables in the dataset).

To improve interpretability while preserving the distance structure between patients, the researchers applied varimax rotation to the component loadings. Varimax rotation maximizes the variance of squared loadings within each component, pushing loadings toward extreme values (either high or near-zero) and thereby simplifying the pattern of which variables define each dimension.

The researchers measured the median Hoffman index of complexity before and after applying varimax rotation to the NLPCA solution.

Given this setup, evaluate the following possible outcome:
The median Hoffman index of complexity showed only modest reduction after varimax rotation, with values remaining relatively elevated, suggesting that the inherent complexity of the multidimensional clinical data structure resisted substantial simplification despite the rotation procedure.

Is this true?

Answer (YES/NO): NO